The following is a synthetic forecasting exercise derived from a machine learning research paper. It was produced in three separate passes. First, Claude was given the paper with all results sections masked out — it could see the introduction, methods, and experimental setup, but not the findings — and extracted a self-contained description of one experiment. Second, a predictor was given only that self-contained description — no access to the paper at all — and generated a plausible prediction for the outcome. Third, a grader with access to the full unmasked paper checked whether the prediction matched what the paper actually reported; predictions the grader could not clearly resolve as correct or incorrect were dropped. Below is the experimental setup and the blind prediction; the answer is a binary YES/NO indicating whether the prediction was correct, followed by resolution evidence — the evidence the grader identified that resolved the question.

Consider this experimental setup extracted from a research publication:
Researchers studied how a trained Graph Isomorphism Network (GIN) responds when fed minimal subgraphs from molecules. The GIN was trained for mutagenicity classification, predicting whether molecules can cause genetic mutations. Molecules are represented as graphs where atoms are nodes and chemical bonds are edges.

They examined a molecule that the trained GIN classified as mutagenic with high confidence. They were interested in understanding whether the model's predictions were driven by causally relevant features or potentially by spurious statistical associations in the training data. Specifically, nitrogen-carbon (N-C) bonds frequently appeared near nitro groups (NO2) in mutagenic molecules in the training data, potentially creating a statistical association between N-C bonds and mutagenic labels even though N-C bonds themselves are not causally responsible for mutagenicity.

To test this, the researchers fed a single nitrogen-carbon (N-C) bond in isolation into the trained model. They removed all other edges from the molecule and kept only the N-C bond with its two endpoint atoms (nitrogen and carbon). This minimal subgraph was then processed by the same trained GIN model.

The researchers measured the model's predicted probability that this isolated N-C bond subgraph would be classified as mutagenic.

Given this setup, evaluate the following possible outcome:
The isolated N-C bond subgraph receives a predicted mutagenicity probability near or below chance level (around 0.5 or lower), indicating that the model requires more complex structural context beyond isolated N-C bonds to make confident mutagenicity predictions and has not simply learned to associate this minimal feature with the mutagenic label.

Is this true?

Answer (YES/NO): YES